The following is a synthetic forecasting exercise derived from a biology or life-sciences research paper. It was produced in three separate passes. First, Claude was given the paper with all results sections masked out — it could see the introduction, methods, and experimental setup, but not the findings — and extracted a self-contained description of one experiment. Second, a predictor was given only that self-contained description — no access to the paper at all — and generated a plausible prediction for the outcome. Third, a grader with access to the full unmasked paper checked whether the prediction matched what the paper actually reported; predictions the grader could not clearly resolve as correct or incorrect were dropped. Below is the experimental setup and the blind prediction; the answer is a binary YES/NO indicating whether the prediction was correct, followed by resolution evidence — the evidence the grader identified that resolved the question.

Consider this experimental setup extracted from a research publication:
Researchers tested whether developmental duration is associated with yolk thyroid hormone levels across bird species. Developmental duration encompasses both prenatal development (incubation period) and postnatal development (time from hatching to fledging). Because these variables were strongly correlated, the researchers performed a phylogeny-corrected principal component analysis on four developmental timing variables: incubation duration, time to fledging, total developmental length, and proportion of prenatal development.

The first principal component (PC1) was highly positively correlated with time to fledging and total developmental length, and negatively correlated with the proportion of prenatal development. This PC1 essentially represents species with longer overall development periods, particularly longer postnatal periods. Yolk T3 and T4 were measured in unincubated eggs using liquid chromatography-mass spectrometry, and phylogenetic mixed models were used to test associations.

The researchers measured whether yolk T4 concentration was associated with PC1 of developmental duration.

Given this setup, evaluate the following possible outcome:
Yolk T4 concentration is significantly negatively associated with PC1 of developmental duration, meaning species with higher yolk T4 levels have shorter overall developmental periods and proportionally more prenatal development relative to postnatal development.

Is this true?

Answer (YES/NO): NO